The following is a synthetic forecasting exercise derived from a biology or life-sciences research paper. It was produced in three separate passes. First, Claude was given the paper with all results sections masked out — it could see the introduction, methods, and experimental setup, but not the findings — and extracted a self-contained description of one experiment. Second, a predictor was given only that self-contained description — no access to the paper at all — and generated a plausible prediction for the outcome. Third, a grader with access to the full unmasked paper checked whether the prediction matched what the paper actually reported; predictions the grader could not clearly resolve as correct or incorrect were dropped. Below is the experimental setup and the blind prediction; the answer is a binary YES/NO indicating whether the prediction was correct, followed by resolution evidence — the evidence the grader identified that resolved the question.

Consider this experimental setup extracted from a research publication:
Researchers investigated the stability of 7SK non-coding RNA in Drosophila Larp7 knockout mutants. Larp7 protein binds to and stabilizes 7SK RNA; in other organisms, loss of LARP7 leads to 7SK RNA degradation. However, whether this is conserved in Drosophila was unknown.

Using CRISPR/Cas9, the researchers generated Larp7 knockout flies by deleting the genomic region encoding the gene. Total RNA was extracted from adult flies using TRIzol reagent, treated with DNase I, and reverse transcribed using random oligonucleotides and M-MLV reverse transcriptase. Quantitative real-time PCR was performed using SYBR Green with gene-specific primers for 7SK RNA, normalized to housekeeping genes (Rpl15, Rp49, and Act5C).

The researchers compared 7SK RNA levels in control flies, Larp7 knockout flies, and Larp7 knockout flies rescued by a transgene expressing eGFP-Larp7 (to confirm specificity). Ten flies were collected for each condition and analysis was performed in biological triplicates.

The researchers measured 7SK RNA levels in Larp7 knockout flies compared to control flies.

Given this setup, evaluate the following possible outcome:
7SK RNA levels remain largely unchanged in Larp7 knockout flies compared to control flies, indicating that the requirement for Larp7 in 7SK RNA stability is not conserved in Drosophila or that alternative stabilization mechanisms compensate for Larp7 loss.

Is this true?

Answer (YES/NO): NO